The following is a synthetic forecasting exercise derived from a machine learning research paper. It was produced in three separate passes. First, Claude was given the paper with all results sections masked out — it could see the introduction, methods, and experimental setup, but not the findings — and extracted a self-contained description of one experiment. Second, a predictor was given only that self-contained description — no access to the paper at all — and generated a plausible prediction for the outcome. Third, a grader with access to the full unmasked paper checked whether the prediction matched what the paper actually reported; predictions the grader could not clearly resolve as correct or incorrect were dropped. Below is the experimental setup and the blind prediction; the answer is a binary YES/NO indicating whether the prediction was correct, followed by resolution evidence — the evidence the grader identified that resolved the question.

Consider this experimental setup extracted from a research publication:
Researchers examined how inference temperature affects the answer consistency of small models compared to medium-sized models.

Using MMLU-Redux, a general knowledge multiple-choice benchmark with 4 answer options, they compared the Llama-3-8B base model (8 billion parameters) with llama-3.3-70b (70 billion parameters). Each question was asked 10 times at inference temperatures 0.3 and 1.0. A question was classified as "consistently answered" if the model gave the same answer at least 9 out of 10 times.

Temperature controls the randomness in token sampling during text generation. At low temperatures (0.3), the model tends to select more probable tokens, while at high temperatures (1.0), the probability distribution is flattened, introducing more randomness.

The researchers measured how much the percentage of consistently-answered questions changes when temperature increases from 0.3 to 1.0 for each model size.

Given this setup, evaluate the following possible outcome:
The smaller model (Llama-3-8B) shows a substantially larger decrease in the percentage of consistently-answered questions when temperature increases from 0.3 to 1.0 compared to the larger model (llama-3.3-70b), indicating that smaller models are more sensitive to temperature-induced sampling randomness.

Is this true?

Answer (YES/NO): YES